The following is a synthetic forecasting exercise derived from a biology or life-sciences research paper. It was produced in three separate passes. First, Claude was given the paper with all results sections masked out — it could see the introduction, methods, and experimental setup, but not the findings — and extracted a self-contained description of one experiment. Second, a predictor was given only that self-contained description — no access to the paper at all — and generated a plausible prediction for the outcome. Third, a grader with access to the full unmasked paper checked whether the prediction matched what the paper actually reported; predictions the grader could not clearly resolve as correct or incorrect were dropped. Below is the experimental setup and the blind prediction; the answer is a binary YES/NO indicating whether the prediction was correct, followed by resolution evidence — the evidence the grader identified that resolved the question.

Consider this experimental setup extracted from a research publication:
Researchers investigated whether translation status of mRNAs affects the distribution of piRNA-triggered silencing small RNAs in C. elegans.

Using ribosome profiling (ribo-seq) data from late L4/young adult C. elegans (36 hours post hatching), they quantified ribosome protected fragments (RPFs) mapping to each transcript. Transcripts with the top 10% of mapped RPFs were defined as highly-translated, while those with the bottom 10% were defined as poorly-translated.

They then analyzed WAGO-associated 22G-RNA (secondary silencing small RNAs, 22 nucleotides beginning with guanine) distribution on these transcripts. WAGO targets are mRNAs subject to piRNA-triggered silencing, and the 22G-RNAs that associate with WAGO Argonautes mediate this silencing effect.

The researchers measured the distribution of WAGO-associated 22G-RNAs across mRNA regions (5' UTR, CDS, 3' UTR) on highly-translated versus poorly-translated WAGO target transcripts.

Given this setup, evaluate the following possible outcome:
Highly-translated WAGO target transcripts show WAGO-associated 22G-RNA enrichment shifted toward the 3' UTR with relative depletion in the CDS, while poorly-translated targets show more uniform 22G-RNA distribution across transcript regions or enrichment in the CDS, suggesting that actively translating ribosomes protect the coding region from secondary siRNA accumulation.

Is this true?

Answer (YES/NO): NO